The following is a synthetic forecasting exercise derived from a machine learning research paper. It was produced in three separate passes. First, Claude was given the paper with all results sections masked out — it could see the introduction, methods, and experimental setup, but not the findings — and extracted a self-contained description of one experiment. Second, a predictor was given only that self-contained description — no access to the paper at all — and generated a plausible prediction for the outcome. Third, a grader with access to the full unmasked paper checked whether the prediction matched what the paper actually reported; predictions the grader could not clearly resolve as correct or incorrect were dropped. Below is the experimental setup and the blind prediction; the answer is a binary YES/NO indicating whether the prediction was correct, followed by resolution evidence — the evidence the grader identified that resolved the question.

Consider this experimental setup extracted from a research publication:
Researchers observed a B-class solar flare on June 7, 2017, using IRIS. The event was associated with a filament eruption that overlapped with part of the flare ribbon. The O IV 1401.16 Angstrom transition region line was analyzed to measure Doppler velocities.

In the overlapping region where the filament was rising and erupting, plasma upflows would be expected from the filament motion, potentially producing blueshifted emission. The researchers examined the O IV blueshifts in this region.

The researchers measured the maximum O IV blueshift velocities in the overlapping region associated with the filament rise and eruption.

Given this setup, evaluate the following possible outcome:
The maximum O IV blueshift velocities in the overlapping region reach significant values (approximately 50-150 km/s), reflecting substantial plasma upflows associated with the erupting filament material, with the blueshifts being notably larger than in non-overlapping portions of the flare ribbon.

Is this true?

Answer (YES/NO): NO